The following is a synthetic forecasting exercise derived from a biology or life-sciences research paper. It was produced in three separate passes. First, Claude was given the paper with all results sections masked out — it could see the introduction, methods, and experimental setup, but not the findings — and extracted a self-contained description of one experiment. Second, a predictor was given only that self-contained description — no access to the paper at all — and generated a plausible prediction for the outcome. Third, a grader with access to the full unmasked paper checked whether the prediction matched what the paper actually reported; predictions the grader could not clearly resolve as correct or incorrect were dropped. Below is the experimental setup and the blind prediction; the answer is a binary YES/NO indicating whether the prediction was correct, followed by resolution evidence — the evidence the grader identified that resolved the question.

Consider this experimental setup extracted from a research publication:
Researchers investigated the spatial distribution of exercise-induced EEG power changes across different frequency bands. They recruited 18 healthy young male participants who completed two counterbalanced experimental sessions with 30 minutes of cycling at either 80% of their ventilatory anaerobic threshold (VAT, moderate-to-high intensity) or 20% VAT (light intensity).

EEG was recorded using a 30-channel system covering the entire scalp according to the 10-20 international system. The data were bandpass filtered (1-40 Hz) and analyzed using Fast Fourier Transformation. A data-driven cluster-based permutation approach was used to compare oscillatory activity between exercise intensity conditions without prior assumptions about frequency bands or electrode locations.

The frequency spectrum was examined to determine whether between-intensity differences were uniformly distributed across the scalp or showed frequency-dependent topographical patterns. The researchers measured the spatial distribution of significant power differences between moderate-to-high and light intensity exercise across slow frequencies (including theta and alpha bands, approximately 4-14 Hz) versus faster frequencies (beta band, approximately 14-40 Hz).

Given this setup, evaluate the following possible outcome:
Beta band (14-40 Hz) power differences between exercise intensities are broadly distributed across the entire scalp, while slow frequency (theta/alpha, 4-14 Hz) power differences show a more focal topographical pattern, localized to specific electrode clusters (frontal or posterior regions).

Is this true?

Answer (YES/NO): NO